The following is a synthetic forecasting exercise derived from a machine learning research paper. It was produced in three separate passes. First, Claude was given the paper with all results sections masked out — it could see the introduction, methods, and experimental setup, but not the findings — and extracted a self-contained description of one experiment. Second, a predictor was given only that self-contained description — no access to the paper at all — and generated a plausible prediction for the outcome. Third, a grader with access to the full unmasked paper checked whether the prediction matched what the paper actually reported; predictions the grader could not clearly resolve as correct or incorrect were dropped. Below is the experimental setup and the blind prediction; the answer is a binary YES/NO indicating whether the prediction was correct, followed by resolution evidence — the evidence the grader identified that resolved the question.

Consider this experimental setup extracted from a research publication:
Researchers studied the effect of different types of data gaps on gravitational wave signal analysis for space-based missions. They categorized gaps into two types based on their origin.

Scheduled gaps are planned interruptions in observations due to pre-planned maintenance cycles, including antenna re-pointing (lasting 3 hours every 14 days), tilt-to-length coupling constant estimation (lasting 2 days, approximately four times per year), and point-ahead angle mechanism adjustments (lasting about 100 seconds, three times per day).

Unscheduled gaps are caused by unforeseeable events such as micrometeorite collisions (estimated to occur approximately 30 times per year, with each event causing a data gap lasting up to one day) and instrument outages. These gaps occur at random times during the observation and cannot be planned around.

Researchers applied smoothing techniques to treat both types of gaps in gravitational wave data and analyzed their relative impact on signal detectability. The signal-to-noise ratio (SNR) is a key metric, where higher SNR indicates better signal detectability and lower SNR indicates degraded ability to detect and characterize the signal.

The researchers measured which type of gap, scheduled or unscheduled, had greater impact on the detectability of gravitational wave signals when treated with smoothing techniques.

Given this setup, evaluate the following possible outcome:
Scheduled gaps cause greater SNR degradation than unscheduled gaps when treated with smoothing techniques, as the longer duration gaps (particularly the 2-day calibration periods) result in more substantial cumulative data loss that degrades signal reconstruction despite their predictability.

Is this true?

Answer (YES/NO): NO